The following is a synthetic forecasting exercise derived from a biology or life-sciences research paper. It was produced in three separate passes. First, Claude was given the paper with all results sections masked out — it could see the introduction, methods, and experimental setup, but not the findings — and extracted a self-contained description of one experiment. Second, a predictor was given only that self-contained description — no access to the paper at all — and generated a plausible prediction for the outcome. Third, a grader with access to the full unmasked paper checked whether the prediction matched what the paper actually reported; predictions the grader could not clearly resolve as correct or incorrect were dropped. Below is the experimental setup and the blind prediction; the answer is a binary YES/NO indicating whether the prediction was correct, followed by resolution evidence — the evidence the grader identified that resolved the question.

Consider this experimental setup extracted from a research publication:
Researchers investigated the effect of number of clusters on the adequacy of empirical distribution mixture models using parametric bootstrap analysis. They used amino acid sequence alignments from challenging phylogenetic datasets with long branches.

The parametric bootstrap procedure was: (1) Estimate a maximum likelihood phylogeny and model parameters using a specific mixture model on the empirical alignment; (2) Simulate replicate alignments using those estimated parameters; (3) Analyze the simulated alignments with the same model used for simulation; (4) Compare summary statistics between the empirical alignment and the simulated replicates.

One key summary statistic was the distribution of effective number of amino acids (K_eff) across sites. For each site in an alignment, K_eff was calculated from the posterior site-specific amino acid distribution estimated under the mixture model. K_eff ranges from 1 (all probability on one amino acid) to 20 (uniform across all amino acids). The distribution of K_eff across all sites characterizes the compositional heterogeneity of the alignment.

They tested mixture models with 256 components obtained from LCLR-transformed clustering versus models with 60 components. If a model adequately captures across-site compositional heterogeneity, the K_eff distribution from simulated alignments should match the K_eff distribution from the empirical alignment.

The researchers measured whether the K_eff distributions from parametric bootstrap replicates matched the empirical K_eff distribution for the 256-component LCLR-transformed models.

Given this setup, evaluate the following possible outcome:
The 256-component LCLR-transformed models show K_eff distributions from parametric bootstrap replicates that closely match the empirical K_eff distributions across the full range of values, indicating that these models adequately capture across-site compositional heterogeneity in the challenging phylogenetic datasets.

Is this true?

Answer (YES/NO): NO